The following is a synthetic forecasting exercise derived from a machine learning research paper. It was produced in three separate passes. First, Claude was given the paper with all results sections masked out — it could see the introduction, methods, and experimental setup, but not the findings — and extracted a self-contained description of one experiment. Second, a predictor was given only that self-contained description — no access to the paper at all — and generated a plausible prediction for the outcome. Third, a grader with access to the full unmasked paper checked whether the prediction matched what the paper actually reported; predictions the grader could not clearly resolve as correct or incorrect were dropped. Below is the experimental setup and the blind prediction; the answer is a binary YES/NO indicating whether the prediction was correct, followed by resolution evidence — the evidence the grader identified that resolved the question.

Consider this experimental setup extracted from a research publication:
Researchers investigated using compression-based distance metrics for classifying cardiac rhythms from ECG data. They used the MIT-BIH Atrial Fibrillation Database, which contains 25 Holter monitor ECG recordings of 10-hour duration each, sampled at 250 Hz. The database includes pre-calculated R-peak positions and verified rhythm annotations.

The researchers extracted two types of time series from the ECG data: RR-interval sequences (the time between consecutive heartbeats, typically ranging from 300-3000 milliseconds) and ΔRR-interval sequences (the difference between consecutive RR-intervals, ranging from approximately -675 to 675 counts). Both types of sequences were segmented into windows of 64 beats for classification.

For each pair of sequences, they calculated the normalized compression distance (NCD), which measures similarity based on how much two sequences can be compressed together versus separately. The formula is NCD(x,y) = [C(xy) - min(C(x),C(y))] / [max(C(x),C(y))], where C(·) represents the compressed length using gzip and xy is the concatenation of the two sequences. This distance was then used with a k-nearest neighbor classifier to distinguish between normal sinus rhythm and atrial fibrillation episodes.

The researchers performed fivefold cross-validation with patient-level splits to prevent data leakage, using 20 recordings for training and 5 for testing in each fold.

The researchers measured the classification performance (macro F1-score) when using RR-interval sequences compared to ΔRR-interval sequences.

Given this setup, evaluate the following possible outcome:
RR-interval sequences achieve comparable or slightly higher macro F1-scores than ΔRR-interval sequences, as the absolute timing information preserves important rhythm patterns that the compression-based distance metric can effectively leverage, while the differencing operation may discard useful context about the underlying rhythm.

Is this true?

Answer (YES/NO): NO